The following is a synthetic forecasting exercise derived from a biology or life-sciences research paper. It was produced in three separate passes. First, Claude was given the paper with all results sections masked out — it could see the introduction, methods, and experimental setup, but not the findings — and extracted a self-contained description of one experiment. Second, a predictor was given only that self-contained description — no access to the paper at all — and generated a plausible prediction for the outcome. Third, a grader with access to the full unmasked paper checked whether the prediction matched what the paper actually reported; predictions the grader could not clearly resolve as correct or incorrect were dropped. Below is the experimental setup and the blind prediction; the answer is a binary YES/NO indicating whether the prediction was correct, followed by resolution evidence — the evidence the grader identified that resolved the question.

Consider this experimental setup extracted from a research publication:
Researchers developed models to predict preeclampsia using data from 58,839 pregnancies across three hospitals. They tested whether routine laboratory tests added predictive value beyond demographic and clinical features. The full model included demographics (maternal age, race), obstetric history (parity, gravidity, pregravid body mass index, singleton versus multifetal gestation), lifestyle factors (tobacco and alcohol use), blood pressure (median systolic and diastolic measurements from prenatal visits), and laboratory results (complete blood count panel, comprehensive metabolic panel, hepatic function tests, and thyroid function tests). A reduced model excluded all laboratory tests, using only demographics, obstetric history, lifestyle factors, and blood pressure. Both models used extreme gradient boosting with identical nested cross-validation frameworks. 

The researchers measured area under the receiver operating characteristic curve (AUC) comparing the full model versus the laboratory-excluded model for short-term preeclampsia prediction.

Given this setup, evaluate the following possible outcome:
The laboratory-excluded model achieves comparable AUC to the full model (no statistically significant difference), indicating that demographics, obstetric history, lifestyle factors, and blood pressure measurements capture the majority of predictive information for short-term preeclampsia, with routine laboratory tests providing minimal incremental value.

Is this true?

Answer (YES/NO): NO